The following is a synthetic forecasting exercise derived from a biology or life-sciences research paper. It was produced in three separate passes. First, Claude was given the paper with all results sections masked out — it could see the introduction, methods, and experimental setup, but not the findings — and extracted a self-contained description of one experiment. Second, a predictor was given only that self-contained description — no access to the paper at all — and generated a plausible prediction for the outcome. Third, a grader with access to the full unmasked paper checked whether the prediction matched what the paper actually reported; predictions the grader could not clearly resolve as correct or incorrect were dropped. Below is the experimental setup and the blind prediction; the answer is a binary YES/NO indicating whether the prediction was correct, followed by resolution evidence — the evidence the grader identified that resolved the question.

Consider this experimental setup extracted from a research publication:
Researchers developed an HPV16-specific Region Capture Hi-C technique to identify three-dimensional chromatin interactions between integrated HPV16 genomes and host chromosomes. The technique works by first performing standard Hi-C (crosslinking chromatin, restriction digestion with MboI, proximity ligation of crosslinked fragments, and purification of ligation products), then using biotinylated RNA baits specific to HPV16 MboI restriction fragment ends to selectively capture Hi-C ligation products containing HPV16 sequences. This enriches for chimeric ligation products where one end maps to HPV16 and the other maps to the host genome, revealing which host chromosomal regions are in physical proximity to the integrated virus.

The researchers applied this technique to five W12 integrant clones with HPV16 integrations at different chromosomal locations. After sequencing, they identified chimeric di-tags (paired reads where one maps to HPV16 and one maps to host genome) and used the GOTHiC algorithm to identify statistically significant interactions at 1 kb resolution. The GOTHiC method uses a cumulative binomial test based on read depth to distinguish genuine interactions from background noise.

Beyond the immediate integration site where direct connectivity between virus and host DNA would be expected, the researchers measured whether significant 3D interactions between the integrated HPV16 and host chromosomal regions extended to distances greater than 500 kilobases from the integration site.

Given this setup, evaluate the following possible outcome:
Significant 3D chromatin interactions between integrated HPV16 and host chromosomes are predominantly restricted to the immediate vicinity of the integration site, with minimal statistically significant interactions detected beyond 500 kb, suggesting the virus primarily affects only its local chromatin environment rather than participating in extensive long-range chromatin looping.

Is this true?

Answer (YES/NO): NO